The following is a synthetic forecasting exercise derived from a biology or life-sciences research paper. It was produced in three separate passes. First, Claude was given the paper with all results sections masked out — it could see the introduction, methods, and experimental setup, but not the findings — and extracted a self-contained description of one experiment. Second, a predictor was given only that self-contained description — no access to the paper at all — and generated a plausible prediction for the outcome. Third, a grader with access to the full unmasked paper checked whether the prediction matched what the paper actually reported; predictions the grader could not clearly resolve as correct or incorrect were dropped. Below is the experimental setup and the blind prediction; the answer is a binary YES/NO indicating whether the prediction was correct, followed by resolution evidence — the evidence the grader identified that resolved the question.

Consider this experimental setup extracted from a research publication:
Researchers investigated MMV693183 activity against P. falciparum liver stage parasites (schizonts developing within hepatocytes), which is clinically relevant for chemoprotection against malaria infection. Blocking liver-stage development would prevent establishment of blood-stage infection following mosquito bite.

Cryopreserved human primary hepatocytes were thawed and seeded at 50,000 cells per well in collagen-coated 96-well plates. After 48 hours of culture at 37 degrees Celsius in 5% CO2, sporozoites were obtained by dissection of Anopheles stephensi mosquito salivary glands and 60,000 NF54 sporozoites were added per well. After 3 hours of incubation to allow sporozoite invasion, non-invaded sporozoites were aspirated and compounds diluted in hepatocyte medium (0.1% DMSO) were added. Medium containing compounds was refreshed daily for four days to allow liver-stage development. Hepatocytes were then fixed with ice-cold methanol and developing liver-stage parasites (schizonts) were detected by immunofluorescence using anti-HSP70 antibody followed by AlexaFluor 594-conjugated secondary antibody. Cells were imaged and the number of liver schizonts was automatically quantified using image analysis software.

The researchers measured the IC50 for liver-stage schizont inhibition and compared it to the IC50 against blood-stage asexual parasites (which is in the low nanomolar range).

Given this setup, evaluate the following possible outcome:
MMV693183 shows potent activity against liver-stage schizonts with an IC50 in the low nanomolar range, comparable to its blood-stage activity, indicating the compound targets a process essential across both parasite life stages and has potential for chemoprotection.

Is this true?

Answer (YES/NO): NO